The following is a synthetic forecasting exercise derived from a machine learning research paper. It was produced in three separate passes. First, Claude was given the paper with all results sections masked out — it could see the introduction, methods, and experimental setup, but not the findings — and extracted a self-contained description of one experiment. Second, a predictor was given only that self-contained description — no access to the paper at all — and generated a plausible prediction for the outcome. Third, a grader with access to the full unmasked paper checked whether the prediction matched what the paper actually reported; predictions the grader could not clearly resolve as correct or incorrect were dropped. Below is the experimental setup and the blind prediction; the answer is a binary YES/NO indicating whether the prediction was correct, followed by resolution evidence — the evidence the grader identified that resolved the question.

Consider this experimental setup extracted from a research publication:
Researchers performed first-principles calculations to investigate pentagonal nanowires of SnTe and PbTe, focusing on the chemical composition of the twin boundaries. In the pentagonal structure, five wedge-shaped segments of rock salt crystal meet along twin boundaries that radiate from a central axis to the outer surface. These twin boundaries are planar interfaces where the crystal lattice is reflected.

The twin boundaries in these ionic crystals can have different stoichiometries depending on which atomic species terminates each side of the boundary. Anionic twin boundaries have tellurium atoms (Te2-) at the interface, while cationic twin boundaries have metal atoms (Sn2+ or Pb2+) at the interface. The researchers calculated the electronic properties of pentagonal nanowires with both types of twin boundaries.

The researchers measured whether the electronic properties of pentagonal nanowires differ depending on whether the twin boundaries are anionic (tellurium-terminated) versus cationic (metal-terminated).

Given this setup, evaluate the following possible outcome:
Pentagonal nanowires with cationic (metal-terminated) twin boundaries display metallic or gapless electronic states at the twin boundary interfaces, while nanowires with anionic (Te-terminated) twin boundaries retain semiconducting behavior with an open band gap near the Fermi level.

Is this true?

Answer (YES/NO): NO